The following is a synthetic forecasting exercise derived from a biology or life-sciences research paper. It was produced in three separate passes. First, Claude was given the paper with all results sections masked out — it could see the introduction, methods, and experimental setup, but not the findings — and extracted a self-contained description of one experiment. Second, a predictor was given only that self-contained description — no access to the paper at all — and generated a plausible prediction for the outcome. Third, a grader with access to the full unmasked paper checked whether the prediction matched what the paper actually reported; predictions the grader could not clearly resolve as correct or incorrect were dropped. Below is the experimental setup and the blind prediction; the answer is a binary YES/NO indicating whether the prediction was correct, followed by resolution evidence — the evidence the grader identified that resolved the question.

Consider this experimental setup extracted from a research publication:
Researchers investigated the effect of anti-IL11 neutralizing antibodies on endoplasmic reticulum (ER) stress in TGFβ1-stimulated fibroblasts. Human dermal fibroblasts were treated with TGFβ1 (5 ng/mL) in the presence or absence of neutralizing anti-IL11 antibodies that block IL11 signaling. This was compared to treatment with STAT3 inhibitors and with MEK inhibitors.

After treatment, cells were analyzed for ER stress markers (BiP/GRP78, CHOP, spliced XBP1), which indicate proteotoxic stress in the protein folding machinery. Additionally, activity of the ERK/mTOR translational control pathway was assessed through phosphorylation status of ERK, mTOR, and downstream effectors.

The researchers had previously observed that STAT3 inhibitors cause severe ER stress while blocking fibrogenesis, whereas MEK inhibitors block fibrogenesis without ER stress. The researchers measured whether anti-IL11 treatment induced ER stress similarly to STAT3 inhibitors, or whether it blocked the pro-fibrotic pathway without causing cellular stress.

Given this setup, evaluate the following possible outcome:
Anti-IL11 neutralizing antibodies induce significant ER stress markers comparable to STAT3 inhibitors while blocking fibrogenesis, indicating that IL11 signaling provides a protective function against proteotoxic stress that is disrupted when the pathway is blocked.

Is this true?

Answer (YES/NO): NO